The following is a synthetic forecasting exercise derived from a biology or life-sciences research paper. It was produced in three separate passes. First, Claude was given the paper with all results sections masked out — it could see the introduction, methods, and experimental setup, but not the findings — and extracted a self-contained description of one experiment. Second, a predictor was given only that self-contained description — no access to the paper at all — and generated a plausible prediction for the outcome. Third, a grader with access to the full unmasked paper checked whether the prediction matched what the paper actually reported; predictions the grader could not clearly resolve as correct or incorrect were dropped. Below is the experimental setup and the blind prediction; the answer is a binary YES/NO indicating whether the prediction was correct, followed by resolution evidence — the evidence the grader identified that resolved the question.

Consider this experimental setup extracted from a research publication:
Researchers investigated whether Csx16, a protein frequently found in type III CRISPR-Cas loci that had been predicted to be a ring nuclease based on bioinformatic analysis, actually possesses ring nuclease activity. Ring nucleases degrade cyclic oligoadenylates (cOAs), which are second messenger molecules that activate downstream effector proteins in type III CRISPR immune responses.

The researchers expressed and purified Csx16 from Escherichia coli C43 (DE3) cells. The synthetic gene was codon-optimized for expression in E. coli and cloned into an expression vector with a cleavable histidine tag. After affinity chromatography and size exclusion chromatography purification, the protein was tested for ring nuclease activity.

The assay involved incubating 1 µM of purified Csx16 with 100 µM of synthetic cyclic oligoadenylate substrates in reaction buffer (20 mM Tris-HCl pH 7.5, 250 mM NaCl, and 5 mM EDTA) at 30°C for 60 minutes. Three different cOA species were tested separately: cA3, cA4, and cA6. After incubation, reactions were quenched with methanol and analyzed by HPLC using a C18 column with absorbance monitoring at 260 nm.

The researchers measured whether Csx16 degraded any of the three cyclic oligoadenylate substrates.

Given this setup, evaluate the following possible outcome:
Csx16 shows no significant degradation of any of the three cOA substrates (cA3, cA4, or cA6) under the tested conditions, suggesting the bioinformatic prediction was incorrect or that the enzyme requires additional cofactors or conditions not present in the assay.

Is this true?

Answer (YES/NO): NO